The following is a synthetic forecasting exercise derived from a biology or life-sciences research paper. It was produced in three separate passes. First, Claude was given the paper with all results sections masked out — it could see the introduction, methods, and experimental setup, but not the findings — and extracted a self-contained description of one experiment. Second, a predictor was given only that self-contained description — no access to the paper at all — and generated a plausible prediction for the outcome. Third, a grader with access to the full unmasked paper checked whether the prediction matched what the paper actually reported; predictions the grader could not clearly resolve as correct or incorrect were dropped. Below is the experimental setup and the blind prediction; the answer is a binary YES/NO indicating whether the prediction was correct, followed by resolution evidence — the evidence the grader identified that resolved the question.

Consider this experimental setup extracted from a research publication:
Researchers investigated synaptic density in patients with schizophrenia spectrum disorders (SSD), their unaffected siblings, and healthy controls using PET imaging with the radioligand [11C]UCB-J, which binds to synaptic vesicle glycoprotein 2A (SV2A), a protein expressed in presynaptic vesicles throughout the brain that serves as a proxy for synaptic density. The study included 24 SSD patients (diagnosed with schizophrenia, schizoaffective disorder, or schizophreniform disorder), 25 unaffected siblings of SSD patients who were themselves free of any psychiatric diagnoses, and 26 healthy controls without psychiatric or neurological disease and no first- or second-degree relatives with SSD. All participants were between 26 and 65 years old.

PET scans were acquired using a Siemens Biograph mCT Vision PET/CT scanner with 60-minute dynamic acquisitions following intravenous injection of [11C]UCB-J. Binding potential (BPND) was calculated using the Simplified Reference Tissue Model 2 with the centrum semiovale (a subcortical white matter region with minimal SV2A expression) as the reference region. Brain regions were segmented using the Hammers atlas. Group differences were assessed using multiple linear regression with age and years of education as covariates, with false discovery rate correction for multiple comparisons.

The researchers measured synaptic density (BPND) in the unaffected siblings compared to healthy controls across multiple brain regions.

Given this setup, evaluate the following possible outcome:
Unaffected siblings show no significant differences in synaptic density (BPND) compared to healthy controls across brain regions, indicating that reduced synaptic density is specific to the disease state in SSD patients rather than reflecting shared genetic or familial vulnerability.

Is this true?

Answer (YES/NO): NO